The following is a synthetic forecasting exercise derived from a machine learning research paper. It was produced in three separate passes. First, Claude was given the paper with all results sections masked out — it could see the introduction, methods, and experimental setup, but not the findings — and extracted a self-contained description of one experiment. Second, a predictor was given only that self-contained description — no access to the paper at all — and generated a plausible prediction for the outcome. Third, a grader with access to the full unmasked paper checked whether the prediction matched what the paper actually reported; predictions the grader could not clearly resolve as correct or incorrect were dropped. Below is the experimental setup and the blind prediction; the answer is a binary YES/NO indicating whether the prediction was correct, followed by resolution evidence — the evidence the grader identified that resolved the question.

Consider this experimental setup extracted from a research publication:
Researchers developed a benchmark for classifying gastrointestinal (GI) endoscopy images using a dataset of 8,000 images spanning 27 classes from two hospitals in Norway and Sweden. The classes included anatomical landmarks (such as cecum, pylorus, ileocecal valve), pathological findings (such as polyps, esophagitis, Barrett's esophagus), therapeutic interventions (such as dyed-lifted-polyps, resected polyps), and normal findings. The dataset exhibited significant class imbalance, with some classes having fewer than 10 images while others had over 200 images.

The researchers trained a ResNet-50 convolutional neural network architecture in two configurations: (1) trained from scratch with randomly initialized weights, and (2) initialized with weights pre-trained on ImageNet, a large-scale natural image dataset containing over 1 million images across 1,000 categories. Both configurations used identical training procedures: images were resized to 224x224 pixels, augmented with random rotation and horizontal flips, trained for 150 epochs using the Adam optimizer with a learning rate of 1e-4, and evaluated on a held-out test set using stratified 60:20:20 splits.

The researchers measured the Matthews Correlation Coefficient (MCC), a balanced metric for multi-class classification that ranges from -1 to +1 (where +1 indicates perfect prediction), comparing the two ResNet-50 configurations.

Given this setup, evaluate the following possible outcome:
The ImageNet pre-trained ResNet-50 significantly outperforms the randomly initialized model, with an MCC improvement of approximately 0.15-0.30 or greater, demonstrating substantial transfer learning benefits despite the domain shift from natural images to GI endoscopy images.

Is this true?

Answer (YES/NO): YES